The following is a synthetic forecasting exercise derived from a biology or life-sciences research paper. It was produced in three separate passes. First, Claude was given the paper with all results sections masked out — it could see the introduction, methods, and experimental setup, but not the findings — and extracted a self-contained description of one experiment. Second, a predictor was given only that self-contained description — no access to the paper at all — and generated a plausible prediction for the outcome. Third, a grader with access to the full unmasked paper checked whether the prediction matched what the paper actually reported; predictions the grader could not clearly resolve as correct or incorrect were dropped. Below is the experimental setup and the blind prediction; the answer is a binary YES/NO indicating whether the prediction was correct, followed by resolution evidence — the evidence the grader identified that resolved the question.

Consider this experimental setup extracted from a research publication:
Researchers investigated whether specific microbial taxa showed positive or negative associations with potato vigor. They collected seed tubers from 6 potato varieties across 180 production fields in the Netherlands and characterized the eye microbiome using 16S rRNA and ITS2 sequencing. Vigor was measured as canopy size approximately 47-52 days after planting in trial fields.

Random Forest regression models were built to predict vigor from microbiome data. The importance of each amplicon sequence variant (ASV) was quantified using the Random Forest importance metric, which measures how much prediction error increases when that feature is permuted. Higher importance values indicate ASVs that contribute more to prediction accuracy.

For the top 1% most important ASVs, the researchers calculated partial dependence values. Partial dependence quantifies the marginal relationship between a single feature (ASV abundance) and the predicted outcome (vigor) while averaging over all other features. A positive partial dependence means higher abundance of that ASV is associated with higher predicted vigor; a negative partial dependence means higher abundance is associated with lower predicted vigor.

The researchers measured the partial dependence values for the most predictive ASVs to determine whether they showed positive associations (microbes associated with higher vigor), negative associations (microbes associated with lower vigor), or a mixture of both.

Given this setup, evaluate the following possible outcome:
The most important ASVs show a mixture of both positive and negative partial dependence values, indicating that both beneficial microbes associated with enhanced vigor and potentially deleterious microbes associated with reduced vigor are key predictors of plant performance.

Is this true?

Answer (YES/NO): YES